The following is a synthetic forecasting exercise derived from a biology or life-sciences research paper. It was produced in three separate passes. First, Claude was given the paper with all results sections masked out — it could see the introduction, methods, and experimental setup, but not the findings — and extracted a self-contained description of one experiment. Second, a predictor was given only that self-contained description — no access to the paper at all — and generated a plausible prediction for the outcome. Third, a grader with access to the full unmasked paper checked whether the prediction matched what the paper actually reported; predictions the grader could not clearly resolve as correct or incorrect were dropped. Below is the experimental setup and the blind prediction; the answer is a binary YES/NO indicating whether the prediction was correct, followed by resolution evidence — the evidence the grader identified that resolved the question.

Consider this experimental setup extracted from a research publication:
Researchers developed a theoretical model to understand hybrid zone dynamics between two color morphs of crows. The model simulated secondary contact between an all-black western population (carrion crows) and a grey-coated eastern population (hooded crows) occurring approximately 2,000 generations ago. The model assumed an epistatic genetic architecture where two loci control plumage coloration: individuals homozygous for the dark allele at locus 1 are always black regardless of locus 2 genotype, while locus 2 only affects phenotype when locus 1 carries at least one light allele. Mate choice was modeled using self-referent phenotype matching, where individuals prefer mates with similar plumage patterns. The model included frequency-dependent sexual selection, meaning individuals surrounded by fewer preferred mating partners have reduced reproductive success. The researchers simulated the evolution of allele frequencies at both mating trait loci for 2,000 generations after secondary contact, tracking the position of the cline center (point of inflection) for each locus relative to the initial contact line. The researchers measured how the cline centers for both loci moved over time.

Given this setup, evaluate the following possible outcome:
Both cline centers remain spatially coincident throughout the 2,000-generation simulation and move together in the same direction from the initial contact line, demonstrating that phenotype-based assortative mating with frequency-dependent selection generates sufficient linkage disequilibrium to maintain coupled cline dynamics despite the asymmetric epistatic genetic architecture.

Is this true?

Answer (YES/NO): NO